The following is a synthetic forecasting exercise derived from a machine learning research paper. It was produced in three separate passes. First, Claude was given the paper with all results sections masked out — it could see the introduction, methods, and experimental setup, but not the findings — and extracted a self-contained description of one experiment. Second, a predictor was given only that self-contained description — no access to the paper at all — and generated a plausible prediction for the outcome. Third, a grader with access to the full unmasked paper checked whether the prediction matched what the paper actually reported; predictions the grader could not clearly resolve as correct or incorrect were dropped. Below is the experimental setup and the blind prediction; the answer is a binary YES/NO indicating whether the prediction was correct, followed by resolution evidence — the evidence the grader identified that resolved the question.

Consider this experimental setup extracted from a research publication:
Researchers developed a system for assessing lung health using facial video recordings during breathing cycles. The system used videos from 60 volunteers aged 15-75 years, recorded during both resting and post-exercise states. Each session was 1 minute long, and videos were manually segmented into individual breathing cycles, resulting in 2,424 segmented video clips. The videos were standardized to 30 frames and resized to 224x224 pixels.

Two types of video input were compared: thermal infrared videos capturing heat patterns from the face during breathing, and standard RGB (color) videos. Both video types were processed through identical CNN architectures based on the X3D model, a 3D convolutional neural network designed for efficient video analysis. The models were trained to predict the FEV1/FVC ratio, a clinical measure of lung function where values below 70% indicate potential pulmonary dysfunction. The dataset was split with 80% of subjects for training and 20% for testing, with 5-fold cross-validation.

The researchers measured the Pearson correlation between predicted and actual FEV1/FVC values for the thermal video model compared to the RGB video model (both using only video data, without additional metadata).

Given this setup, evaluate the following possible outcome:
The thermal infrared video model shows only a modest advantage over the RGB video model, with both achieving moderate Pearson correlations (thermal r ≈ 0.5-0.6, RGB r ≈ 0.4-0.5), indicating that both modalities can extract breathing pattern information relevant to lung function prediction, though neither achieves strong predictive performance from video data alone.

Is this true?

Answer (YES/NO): NO